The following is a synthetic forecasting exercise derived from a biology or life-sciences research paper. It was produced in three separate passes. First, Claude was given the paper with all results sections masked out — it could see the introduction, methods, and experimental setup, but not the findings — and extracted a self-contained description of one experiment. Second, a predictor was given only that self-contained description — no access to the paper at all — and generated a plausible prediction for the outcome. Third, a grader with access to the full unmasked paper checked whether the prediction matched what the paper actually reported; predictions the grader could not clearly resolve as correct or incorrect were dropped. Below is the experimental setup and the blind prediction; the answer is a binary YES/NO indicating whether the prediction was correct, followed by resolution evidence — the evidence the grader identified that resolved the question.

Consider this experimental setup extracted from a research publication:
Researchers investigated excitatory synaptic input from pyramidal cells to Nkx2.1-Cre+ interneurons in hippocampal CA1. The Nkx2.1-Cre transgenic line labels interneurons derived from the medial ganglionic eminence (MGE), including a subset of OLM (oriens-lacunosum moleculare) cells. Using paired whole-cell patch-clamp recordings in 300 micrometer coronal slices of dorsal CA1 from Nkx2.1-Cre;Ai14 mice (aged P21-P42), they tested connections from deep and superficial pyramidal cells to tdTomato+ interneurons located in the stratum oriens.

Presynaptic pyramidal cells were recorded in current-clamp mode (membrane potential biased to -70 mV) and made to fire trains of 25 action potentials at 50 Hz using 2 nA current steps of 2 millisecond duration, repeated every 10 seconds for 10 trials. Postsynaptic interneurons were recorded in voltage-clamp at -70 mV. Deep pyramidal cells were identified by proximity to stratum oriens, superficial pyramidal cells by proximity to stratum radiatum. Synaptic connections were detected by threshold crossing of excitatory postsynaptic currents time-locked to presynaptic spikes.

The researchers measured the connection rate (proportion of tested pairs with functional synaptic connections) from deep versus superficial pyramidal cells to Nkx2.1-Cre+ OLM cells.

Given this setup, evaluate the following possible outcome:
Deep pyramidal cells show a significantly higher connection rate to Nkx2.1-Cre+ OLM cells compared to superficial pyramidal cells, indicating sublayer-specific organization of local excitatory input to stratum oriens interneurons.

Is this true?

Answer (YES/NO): NO